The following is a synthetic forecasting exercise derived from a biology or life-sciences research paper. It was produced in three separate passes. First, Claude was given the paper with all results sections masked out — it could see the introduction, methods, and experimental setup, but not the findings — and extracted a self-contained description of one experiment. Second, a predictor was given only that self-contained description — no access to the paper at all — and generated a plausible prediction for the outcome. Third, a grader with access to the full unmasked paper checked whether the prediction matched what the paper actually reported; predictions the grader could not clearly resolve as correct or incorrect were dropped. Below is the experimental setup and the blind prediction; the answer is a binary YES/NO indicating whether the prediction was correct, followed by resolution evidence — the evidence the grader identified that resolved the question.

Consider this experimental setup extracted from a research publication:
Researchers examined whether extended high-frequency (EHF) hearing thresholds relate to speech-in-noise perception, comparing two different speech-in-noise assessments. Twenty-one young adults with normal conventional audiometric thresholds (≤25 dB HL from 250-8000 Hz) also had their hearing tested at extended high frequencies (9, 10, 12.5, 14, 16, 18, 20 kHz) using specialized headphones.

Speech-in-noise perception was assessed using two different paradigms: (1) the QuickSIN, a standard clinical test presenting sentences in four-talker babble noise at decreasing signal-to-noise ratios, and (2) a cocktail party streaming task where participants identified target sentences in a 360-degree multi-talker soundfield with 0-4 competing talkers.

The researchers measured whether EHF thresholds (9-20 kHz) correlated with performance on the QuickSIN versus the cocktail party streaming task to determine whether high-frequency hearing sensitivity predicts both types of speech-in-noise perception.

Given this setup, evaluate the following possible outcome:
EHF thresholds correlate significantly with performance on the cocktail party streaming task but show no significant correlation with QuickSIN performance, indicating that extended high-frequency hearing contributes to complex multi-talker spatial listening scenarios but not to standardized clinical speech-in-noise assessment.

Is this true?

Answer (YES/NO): NO